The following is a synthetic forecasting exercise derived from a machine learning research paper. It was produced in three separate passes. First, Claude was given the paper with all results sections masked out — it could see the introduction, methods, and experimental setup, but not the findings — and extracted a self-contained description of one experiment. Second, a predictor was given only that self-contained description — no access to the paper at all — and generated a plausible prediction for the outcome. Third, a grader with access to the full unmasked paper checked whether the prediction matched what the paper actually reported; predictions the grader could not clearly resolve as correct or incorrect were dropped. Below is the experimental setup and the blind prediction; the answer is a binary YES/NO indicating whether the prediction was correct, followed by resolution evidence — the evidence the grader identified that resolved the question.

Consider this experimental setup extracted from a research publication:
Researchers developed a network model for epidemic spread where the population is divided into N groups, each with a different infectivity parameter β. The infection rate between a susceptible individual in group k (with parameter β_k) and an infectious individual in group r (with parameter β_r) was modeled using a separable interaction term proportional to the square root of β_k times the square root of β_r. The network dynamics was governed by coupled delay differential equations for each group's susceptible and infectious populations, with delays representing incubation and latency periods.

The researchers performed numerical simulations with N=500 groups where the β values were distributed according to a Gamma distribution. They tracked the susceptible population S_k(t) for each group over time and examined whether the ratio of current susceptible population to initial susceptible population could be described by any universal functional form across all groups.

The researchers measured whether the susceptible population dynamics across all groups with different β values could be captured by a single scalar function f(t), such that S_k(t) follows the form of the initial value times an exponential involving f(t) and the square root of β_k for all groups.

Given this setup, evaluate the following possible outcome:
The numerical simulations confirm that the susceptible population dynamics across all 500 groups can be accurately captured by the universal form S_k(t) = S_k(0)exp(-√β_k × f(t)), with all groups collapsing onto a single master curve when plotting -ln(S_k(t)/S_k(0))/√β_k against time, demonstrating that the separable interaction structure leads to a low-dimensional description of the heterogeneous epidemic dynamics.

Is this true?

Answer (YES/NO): YES